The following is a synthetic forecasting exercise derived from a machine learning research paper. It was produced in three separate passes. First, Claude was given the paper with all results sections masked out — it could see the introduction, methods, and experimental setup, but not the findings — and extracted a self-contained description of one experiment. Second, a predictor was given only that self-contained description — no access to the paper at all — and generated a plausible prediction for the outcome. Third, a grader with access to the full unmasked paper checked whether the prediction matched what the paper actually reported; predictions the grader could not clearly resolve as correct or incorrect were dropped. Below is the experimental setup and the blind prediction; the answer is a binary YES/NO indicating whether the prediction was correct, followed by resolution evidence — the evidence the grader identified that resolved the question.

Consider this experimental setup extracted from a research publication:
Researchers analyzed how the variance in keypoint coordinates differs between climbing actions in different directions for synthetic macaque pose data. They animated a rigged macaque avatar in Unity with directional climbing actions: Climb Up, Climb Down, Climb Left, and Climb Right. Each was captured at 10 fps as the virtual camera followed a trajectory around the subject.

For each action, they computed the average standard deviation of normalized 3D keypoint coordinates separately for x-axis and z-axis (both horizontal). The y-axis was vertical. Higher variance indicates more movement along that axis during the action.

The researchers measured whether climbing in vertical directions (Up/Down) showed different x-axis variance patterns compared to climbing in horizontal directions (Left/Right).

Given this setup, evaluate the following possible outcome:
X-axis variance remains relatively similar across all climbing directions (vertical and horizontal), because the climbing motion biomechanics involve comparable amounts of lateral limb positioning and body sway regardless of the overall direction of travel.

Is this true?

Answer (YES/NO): NO